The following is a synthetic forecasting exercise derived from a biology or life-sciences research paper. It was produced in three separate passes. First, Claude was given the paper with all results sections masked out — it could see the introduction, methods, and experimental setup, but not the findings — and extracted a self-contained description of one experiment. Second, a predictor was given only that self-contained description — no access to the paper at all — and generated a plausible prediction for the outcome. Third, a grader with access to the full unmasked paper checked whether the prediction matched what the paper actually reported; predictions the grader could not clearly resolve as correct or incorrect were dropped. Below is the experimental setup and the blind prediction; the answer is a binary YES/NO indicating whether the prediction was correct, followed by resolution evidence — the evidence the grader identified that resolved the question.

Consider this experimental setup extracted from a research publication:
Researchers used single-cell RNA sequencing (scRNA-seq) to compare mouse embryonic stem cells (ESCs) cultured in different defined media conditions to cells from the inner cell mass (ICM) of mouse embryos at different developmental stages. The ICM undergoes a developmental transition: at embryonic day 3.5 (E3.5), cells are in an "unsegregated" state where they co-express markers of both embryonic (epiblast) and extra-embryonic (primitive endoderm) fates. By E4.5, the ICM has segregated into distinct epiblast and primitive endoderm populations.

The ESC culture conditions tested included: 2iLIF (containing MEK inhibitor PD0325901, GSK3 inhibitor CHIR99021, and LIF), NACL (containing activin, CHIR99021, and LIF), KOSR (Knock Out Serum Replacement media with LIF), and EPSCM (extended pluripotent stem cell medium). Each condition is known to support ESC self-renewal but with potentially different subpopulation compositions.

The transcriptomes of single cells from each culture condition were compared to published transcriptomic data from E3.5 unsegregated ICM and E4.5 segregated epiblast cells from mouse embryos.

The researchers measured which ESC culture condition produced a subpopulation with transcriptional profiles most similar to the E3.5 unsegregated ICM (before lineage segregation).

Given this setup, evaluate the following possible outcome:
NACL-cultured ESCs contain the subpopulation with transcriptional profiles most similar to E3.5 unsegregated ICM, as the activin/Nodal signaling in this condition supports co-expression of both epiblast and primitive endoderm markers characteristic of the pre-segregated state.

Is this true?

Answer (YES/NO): NO